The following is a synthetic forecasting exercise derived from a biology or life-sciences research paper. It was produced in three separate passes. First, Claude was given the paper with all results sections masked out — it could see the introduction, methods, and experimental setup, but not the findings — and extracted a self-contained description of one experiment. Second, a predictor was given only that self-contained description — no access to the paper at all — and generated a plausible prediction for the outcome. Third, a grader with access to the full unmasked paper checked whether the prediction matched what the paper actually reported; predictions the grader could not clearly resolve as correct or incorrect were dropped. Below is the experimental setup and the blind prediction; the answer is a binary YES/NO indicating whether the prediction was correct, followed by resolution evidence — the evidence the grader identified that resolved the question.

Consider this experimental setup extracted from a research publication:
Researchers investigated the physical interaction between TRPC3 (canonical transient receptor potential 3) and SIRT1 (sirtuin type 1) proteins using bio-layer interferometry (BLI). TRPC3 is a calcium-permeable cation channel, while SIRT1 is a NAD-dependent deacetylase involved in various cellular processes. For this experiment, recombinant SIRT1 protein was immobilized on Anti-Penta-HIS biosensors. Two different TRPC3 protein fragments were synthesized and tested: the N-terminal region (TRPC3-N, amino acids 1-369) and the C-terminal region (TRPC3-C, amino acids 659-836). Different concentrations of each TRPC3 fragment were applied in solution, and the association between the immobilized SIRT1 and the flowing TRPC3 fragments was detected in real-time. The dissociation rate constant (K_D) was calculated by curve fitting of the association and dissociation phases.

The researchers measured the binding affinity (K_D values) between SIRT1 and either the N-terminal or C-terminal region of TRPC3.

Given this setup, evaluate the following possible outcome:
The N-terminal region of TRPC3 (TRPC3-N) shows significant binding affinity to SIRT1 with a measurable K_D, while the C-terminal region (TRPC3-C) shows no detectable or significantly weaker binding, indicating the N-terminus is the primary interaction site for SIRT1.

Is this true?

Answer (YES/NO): NO